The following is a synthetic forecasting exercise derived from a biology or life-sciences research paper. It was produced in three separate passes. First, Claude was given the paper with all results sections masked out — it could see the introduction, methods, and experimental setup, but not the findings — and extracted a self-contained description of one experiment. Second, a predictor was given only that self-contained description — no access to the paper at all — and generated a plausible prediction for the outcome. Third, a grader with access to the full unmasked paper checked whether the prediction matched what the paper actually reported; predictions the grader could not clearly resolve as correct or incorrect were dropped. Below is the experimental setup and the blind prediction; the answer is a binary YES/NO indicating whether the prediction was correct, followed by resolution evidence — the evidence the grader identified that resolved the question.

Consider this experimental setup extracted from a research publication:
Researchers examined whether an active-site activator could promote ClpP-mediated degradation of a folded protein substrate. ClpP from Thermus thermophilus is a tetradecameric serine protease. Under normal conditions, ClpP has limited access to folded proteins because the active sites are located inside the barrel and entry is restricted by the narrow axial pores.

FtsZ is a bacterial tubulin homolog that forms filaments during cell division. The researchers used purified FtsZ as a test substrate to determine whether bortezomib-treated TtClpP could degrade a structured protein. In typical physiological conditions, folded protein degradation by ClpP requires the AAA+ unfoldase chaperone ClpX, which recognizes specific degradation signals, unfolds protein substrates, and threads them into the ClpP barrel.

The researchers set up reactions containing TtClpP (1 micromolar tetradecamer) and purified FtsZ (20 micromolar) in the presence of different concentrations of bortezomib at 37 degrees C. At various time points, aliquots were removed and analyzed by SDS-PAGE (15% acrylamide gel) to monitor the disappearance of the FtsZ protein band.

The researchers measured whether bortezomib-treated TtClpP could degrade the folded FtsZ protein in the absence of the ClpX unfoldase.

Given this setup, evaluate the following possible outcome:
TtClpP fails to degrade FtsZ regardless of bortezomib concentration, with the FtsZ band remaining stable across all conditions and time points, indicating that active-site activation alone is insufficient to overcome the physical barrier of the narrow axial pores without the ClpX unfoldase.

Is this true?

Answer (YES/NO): NO